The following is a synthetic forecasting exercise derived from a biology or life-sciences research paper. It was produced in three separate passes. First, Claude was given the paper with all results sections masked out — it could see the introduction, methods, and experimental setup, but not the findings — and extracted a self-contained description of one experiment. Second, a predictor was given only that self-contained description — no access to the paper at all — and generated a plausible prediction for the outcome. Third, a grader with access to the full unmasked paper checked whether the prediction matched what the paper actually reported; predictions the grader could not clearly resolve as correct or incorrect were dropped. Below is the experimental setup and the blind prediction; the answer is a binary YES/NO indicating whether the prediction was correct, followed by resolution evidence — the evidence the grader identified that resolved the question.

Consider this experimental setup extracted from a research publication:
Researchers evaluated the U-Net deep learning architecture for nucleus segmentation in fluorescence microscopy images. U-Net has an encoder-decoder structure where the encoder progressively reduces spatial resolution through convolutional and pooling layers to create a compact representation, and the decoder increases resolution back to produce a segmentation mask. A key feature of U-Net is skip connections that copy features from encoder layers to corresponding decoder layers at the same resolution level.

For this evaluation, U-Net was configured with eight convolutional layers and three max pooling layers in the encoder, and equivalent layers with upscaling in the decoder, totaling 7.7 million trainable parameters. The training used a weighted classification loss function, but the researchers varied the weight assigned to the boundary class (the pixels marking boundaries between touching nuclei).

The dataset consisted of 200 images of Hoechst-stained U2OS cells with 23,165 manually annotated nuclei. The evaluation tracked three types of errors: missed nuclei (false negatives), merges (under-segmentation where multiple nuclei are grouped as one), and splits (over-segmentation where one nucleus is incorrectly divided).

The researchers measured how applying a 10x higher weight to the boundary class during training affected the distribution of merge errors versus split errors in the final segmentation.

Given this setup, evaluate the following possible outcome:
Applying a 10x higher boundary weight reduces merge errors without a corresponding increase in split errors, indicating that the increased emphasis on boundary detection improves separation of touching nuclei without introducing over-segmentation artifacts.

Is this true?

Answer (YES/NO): NO